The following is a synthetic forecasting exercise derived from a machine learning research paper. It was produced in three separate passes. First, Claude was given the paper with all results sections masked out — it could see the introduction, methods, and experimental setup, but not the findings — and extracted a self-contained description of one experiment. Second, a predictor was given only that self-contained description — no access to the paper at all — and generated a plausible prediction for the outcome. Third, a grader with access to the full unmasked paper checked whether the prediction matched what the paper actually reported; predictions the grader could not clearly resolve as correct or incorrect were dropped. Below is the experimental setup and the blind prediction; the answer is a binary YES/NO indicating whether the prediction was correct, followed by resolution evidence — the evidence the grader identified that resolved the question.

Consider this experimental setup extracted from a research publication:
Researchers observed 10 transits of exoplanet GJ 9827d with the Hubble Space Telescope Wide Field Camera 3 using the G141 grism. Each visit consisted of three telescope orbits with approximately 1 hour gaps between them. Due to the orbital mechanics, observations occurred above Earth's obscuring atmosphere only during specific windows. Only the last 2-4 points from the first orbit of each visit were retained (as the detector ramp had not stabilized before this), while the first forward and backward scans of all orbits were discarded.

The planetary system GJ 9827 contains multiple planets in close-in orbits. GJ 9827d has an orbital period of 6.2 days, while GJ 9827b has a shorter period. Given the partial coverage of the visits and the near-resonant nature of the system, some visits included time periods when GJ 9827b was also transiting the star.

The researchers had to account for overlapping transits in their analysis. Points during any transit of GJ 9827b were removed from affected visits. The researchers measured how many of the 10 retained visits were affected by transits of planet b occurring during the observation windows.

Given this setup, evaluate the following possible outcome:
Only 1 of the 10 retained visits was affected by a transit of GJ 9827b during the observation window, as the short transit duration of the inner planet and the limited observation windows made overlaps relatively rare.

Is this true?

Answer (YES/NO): NO